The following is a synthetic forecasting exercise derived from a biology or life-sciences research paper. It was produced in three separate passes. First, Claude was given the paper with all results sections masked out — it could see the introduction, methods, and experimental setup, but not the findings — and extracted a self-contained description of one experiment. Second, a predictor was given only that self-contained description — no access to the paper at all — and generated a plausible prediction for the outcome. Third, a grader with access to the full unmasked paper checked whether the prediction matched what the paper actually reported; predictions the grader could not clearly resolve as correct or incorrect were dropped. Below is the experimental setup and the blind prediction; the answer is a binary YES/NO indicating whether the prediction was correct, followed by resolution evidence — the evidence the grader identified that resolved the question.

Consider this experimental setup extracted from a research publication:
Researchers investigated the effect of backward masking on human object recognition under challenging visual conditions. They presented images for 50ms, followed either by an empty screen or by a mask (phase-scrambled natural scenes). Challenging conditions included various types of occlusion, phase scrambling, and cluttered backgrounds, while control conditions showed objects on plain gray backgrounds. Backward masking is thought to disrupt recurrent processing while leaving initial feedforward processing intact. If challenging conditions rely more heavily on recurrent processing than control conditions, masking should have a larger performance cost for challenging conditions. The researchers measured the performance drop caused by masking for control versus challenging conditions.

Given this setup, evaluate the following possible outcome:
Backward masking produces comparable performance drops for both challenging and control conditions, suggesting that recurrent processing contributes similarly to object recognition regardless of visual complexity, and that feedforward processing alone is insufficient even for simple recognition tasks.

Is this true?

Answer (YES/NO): NO